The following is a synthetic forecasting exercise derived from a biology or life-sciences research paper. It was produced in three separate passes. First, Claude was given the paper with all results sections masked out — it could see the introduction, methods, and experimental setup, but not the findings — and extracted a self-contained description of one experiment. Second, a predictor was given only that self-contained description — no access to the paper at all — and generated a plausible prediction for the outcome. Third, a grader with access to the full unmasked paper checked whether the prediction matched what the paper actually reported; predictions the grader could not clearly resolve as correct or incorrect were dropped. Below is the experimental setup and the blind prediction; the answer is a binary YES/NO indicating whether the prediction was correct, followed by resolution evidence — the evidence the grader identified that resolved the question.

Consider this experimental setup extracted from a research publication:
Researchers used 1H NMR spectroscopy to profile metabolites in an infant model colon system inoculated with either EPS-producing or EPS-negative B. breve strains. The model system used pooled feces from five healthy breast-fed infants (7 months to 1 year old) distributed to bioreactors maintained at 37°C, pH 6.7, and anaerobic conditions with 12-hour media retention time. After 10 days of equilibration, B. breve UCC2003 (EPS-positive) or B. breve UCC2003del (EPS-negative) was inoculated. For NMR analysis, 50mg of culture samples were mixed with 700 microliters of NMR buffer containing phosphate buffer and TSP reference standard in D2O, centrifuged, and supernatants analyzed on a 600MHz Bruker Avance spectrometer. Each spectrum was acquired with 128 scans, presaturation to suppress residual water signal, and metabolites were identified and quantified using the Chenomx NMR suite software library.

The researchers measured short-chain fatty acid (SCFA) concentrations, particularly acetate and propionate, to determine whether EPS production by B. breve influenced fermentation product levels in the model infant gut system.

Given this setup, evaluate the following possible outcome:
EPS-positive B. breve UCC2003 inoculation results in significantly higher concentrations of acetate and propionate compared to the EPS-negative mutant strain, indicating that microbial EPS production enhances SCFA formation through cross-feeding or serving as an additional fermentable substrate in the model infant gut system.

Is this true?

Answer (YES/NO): NO